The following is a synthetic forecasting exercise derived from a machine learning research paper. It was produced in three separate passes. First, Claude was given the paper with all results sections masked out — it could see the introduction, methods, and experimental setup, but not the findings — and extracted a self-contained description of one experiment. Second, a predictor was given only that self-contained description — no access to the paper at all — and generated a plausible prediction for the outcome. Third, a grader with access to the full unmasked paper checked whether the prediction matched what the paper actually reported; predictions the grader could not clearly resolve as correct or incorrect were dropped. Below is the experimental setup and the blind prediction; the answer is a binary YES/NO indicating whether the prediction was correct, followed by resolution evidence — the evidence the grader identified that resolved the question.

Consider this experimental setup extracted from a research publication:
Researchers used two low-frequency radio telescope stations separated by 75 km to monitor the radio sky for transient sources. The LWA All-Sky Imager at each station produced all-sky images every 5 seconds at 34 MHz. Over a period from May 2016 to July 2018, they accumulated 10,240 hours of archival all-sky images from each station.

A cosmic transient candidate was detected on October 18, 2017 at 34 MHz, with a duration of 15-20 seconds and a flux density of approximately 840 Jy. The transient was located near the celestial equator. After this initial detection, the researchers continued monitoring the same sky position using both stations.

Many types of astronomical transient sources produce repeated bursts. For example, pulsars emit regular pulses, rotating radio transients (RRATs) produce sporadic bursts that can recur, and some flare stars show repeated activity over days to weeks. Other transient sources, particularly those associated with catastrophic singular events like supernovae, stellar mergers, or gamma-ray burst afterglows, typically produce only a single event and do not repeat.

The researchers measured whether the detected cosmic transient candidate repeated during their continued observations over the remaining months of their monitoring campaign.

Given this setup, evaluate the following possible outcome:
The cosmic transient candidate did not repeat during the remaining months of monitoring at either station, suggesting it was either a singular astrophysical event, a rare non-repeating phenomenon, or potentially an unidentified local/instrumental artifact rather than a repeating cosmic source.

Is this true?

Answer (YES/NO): YES